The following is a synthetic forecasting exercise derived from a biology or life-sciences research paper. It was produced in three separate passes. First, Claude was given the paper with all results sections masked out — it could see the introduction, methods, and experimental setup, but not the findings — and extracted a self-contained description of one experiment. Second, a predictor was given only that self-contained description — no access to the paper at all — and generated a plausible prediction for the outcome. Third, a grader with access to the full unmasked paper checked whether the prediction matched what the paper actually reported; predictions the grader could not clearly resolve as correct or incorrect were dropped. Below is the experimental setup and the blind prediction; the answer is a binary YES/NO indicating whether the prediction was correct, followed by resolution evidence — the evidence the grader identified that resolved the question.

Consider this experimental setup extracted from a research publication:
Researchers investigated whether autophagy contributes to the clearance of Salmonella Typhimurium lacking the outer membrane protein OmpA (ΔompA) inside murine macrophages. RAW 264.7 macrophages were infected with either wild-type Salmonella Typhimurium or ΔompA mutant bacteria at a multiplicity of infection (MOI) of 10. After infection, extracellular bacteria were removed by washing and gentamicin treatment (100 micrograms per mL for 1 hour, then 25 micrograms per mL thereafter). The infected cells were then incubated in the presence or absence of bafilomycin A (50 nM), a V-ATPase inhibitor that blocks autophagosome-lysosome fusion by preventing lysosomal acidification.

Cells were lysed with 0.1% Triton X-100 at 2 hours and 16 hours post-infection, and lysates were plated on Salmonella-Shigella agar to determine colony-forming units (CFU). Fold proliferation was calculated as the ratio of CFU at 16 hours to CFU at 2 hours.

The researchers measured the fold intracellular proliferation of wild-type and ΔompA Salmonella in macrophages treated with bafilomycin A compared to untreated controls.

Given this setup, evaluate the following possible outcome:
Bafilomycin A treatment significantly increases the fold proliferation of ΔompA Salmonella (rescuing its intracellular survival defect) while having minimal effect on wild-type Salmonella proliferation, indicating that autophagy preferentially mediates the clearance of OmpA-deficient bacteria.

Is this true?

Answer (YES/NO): YES